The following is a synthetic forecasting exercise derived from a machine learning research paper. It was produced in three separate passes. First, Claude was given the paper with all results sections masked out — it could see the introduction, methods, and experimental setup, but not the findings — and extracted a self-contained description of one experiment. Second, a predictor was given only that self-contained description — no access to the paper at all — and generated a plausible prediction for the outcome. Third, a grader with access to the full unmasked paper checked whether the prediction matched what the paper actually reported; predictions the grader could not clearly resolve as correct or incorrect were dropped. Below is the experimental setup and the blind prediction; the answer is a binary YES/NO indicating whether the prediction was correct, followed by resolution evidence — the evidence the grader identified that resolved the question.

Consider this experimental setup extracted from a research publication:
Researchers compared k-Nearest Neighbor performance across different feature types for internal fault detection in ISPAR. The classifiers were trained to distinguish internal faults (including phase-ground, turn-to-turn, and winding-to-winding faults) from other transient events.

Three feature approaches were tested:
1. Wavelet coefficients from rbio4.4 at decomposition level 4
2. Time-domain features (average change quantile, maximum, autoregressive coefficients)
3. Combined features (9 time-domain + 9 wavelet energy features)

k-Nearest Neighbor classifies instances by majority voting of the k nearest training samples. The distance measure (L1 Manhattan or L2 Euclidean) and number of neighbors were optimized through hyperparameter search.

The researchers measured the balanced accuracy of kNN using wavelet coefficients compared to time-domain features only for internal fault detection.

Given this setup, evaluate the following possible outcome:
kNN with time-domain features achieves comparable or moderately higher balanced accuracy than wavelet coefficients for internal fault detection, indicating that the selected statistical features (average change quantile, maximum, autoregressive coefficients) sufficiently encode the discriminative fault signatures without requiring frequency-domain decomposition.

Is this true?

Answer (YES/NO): NO